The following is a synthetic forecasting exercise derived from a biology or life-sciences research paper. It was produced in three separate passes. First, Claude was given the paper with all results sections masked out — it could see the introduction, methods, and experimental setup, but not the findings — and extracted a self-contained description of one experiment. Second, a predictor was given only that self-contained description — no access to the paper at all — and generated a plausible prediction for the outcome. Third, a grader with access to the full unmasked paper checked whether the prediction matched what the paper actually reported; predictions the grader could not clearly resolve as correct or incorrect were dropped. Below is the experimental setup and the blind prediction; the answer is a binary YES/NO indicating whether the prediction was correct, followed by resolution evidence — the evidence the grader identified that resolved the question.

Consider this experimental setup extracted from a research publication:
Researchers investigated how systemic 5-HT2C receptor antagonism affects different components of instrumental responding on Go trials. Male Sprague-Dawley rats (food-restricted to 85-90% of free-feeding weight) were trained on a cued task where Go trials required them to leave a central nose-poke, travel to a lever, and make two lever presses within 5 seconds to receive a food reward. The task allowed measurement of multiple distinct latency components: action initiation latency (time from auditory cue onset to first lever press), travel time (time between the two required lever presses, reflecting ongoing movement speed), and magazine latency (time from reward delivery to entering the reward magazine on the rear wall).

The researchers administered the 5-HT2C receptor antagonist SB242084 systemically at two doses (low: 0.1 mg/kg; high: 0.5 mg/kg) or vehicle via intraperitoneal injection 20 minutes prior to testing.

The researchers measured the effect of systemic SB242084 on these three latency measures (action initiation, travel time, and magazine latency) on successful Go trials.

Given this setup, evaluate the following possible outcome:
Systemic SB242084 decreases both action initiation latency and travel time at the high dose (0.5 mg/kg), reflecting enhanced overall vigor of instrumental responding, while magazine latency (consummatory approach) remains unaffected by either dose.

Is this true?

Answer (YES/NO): NO